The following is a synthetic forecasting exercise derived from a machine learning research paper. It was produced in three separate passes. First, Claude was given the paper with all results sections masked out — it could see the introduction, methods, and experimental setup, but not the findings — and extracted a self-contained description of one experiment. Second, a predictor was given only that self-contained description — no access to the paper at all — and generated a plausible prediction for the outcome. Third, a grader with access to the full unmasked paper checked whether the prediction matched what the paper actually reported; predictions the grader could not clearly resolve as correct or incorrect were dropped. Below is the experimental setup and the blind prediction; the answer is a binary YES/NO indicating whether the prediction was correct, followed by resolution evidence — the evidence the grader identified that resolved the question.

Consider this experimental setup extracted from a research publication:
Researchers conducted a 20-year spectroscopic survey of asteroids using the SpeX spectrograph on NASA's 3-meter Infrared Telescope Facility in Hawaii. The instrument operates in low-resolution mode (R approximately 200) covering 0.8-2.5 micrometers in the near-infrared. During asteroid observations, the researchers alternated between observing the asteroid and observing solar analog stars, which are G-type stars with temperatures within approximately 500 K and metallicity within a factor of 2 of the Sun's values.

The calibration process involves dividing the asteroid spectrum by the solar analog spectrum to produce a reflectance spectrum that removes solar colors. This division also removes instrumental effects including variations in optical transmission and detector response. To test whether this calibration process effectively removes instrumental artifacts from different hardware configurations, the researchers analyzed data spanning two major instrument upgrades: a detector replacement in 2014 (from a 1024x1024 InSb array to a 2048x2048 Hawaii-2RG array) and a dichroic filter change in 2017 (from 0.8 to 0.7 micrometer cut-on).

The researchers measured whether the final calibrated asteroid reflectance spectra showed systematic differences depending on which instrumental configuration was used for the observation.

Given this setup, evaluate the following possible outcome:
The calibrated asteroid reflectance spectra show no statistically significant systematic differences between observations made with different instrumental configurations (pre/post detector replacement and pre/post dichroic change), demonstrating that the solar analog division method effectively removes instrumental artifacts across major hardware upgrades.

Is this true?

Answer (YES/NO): YES